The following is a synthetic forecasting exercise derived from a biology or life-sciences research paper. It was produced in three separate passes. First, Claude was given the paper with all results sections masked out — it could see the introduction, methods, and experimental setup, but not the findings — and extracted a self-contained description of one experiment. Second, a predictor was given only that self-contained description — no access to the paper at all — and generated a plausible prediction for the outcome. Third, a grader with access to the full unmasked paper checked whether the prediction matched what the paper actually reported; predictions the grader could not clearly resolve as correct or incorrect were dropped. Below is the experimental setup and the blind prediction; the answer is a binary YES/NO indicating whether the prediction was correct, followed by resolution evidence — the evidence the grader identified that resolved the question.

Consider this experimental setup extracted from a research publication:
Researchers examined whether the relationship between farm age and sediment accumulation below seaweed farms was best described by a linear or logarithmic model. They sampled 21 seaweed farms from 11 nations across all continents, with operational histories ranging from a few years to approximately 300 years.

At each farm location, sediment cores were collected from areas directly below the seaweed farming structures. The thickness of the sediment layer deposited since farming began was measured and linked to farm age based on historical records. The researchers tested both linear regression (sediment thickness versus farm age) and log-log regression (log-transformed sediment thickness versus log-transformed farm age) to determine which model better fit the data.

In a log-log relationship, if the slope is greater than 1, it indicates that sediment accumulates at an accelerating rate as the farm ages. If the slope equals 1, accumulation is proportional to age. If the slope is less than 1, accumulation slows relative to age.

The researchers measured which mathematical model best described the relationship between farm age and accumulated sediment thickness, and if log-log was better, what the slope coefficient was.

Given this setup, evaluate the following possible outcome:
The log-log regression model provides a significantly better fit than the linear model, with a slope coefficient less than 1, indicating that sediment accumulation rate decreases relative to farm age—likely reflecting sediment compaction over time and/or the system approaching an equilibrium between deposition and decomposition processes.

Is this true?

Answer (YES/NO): NO